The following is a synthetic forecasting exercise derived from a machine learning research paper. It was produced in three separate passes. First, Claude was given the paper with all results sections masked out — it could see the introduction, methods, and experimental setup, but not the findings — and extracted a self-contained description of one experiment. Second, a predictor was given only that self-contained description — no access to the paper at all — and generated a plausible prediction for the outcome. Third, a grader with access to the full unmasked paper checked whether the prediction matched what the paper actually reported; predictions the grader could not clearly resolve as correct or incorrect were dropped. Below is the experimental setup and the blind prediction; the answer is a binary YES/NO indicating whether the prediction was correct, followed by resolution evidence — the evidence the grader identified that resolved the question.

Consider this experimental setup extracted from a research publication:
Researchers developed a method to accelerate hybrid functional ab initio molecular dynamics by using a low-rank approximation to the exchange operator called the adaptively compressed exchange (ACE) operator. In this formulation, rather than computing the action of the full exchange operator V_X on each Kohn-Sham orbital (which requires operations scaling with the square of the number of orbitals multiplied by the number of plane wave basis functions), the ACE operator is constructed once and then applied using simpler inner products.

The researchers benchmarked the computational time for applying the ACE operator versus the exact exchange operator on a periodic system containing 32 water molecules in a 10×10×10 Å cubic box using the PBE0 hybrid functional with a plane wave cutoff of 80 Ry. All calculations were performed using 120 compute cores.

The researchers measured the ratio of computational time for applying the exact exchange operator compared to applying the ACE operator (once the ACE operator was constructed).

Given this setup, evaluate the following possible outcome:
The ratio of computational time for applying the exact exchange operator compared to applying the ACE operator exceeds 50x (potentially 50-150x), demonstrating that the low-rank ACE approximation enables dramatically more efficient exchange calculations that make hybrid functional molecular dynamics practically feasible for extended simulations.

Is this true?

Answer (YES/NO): NO